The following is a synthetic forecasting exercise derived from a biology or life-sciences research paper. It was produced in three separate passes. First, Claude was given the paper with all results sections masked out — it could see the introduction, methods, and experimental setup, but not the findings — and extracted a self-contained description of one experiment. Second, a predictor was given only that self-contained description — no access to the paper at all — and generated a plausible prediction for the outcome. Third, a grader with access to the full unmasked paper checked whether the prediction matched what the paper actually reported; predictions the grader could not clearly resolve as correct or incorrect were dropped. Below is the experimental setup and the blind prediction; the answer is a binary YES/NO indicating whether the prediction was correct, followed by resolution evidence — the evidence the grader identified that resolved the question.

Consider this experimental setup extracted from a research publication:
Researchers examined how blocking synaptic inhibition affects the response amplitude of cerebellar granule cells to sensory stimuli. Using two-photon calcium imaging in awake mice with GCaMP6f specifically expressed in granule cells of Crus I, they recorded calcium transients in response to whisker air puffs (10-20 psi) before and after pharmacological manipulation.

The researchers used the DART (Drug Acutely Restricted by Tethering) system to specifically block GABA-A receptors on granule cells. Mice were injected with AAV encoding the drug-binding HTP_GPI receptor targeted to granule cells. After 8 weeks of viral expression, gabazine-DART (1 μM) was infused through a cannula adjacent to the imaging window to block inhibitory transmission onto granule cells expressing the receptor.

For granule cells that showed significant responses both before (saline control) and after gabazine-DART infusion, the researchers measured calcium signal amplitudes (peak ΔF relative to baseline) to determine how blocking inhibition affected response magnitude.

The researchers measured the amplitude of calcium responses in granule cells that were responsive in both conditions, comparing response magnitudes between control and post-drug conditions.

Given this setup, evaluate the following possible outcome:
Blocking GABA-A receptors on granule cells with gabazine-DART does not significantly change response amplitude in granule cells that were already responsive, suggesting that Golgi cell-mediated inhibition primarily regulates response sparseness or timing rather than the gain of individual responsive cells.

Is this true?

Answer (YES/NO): NO